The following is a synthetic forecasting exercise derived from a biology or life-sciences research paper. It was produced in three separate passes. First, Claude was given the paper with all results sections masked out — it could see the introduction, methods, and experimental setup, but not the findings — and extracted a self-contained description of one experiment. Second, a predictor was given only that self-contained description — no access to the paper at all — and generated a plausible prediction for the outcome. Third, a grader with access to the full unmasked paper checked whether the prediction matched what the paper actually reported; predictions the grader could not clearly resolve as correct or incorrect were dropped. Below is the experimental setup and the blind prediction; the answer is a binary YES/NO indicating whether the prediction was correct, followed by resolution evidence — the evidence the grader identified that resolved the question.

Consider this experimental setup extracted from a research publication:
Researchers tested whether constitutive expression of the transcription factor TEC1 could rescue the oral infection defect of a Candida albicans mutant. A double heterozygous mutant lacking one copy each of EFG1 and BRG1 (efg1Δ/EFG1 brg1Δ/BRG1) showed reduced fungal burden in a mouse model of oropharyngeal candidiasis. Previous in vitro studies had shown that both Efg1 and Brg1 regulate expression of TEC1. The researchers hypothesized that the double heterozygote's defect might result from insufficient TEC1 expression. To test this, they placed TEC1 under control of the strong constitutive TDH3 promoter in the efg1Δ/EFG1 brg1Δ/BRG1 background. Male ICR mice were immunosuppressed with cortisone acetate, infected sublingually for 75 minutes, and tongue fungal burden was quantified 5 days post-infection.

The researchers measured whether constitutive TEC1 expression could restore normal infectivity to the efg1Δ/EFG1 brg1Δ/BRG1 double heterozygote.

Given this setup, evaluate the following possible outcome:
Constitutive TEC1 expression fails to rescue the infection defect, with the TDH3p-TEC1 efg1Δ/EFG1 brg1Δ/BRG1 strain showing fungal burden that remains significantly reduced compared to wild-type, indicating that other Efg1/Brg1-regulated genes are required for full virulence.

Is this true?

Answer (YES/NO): NO